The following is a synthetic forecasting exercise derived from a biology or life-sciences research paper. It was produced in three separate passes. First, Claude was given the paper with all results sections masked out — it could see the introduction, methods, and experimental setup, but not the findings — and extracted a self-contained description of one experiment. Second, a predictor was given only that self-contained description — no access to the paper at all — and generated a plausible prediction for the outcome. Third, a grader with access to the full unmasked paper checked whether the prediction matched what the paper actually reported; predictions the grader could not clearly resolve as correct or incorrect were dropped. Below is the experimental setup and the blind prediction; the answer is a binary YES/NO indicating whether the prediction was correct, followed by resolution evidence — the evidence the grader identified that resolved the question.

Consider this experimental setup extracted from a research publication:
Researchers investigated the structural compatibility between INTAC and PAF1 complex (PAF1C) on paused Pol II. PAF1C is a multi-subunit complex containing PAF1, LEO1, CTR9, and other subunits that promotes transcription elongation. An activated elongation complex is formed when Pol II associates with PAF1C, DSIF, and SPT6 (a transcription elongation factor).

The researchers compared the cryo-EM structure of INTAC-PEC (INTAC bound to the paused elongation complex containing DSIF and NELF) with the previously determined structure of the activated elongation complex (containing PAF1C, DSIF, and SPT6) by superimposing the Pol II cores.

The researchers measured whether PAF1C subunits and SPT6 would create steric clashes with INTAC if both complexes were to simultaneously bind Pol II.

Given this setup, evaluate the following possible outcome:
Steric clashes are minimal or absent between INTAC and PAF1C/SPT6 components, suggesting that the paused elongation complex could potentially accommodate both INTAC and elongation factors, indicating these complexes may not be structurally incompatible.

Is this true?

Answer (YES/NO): NO